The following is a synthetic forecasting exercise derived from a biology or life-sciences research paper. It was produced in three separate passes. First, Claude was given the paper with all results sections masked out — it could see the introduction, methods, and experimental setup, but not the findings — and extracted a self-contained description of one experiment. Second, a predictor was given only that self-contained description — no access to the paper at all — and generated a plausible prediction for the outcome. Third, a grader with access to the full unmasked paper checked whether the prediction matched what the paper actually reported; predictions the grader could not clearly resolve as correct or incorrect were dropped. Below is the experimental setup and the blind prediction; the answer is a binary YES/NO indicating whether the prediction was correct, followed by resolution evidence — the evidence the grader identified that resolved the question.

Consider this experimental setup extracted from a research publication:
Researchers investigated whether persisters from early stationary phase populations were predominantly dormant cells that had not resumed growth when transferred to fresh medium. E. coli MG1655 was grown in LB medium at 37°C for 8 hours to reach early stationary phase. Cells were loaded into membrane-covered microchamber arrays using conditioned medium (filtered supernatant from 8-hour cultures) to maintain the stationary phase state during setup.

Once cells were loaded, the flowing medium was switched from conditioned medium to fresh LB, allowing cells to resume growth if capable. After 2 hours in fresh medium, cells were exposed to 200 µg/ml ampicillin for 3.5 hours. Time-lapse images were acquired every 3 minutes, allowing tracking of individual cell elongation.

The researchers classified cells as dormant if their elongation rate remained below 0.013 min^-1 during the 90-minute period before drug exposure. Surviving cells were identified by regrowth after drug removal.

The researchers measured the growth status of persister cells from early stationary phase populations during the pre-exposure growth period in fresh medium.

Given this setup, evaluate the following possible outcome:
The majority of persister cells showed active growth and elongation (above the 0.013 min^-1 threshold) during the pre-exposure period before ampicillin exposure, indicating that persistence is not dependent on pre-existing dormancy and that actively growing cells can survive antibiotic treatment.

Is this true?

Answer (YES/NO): NO